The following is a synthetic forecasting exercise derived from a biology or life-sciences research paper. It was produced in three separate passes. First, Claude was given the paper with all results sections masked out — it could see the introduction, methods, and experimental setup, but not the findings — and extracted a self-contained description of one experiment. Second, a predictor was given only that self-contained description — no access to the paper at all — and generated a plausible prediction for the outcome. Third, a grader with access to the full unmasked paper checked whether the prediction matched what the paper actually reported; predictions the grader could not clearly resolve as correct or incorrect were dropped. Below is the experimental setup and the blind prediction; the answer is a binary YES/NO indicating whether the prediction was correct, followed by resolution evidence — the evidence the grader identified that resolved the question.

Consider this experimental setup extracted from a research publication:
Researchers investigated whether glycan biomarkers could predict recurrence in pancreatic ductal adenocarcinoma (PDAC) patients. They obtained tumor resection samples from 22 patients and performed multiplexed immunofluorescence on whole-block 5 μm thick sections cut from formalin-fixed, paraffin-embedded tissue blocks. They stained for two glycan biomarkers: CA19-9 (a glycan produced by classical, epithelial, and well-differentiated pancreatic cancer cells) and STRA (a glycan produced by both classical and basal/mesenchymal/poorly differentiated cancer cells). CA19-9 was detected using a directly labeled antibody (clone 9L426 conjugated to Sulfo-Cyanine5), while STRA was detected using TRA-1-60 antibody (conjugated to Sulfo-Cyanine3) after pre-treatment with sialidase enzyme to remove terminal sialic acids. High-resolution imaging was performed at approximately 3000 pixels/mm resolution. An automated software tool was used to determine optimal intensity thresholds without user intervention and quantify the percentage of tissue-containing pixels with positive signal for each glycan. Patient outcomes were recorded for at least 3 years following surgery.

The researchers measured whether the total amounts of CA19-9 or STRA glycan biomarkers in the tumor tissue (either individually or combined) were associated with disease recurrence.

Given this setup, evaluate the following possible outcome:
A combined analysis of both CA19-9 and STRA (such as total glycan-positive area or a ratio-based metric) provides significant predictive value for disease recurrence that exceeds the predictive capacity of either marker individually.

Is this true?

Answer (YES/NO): NO